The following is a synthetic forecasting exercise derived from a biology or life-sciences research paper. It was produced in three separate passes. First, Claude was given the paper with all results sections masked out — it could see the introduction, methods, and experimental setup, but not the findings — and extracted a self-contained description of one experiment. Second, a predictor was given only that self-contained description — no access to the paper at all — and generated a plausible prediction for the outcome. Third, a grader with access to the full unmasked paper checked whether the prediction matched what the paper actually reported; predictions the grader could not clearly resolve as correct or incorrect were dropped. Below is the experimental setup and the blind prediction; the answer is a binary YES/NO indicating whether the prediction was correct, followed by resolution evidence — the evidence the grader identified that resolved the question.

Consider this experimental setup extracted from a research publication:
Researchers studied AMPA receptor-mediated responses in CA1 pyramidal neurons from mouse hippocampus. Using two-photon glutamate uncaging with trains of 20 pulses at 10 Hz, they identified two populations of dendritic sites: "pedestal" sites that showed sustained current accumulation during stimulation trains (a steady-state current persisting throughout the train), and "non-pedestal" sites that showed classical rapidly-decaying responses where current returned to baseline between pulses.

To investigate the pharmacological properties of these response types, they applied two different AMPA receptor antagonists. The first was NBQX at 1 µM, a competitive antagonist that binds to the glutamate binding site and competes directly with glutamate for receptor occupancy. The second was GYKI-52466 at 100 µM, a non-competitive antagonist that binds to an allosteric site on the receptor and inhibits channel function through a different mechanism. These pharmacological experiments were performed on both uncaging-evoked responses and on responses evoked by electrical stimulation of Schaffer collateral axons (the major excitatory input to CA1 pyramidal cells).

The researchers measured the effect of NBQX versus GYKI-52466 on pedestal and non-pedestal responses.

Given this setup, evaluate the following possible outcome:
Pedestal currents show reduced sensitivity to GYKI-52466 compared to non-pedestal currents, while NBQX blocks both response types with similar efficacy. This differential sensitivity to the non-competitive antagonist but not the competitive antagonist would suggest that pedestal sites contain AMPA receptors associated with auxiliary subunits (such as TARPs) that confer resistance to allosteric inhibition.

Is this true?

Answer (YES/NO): NO